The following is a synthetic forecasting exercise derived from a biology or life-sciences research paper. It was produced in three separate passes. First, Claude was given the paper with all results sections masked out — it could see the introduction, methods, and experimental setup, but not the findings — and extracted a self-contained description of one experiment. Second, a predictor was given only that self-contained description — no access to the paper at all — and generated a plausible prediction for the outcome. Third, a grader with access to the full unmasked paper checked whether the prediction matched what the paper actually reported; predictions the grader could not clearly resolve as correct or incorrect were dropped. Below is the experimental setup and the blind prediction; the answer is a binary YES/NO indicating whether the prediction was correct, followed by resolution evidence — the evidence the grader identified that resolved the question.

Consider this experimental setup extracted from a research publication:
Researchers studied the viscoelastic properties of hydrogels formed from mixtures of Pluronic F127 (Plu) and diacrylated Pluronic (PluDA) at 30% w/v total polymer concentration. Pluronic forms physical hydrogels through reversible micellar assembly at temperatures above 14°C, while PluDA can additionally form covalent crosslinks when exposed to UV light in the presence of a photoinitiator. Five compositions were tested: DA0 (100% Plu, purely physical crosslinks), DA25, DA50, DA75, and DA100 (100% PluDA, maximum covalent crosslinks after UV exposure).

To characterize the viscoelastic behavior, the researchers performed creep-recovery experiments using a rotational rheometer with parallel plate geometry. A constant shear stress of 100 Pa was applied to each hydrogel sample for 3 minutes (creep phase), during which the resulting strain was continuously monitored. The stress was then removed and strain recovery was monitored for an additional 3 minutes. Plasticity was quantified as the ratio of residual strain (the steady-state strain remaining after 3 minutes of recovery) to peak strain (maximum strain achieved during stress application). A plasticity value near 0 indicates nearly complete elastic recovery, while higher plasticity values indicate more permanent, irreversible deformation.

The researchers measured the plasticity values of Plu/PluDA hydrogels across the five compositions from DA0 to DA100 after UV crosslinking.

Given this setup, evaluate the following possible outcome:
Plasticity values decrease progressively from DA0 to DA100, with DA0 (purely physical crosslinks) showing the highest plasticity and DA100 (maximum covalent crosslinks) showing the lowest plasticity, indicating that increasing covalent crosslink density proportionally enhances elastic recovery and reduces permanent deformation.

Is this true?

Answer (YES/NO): YES